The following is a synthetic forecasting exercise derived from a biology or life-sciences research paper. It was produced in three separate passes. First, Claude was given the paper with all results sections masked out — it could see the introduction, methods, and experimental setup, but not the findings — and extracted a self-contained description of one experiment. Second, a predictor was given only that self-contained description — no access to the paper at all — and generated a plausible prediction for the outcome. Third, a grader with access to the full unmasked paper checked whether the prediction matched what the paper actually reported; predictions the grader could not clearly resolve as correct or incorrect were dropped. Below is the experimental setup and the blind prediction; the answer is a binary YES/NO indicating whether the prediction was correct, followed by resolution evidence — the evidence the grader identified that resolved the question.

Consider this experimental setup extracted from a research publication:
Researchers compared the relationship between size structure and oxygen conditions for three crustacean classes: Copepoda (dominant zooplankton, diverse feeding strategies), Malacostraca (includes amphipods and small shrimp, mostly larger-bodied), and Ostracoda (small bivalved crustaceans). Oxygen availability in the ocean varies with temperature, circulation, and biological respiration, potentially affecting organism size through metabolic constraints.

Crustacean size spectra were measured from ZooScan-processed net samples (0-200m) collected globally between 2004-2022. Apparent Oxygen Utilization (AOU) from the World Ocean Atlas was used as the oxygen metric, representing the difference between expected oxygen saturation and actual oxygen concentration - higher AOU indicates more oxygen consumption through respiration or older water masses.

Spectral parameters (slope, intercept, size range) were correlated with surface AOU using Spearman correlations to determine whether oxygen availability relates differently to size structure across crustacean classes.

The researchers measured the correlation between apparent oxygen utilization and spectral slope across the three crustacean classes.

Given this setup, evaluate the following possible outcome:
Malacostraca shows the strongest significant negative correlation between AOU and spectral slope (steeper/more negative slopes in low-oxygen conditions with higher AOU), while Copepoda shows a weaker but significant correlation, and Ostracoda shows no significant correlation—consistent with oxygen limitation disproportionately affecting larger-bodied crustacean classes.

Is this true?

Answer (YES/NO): NO